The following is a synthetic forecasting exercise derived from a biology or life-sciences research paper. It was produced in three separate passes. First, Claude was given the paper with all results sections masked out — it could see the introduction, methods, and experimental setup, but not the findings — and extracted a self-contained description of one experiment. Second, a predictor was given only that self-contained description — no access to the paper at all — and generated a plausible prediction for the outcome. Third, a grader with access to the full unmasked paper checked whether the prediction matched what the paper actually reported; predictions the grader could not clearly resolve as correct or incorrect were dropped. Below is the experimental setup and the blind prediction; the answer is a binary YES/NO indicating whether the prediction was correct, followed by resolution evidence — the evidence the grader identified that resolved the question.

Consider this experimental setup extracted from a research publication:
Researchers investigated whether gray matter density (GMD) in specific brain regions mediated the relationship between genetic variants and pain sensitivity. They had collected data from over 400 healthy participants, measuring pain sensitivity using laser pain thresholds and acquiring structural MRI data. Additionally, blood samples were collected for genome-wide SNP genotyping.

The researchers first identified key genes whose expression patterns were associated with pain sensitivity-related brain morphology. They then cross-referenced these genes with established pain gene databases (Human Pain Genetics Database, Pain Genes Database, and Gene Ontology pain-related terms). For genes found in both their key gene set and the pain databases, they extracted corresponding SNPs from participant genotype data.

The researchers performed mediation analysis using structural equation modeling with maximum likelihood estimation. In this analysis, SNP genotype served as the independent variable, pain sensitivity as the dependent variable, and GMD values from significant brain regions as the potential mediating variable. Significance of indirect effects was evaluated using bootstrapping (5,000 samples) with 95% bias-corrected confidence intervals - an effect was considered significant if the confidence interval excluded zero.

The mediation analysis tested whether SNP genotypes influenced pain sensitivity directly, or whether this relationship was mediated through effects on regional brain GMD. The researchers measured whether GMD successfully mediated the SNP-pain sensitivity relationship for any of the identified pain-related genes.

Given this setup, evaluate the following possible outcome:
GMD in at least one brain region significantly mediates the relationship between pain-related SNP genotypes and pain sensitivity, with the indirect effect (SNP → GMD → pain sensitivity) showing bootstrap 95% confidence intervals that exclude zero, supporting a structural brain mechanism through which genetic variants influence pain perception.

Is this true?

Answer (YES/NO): YES